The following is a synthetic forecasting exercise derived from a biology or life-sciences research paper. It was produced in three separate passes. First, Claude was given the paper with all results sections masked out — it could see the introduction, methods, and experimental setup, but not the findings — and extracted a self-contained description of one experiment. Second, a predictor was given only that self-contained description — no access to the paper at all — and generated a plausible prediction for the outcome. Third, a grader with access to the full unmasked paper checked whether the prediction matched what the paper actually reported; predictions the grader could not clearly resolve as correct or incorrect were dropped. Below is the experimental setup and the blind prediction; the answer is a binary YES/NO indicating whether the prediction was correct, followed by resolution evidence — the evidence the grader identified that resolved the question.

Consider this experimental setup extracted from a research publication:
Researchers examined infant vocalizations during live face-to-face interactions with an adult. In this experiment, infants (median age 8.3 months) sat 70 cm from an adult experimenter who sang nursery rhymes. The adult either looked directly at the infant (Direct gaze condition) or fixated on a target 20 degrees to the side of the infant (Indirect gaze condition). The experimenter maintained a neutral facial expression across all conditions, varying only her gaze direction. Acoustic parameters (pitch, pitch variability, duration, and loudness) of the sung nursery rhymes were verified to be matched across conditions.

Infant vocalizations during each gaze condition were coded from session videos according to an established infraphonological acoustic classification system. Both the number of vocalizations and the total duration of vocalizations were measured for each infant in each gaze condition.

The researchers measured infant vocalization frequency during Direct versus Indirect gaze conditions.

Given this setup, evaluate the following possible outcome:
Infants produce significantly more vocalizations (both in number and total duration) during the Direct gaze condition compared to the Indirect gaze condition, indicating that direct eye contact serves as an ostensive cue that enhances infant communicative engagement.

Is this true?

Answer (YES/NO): NO